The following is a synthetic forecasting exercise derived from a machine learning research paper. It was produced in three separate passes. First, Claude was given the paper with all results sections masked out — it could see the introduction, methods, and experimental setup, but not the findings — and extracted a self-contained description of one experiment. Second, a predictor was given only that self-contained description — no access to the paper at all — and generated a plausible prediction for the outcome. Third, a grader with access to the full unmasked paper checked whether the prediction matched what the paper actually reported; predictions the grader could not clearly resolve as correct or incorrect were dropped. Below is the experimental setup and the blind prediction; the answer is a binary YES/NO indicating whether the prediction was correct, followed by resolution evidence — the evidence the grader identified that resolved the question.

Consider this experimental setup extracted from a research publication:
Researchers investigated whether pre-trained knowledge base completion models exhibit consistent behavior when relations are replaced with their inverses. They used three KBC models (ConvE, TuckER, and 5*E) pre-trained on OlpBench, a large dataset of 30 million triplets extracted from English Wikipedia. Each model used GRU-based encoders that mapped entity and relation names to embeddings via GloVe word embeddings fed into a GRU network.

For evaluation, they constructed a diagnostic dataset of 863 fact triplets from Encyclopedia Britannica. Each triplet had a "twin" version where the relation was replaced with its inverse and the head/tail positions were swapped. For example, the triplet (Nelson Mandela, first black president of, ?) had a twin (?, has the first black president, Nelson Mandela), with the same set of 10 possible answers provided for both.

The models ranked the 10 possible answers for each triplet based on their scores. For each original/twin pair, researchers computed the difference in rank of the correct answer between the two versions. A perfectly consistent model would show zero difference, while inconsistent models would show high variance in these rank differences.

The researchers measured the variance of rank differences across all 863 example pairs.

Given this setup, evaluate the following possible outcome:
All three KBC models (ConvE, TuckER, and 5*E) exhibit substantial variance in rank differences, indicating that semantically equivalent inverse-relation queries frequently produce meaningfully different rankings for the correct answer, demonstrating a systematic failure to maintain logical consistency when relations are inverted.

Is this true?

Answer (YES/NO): YES